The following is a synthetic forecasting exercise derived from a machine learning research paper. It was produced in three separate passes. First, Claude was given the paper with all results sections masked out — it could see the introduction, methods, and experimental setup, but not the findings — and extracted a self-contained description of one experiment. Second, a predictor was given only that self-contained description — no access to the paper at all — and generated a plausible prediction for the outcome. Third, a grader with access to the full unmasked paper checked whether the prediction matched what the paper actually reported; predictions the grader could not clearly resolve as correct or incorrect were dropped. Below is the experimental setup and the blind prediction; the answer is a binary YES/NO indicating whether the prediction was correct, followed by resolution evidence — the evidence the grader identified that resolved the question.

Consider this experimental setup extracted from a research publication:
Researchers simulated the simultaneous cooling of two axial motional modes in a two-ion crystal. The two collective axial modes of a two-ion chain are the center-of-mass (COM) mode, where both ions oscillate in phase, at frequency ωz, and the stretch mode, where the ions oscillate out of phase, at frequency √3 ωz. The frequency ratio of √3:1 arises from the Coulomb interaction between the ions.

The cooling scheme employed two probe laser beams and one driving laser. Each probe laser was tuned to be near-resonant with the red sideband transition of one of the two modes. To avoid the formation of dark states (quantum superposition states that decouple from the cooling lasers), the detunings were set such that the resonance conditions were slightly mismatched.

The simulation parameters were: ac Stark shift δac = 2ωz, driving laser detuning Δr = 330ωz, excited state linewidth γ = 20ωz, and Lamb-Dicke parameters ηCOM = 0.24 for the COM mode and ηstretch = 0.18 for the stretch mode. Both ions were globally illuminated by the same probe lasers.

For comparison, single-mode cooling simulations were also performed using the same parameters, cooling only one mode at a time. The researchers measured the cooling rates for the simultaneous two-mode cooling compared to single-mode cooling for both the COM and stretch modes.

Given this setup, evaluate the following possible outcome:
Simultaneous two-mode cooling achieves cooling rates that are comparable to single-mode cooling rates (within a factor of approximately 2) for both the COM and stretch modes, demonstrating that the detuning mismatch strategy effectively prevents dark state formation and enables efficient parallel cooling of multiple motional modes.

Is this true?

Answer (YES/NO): YES